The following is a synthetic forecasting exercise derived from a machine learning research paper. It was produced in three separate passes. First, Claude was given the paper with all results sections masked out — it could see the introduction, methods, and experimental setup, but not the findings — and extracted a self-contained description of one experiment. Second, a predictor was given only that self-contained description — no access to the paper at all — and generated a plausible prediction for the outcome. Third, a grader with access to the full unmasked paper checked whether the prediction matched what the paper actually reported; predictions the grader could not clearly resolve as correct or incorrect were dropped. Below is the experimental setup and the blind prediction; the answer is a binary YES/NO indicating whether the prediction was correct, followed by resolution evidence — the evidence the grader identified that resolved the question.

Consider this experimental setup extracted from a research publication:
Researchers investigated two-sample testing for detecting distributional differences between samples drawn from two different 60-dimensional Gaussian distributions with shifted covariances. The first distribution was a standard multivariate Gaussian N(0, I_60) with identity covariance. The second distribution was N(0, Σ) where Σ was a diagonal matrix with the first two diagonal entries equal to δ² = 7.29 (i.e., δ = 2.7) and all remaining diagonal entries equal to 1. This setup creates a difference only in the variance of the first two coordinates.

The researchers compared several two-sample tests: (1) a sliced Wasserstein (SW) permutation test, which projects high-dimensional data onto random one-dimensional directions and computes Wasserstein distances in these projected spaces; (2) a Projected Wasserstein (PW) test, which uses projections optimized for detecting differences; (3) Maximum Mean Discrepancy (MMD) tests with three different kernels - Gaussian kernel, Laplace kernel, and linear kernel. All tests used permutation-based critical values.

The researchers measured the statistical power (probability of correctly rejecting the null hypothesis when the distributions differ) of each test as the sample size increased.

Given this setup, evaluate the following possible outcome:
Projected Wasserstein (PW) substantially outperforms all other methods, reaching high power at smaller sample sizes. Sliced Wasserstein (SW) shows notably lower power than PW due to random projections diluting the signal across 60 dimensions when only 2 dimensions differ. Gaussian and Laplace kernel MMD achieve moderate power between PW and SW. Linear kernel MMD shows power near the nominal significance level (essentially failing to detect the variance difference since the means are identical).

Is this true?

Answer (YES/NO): NO